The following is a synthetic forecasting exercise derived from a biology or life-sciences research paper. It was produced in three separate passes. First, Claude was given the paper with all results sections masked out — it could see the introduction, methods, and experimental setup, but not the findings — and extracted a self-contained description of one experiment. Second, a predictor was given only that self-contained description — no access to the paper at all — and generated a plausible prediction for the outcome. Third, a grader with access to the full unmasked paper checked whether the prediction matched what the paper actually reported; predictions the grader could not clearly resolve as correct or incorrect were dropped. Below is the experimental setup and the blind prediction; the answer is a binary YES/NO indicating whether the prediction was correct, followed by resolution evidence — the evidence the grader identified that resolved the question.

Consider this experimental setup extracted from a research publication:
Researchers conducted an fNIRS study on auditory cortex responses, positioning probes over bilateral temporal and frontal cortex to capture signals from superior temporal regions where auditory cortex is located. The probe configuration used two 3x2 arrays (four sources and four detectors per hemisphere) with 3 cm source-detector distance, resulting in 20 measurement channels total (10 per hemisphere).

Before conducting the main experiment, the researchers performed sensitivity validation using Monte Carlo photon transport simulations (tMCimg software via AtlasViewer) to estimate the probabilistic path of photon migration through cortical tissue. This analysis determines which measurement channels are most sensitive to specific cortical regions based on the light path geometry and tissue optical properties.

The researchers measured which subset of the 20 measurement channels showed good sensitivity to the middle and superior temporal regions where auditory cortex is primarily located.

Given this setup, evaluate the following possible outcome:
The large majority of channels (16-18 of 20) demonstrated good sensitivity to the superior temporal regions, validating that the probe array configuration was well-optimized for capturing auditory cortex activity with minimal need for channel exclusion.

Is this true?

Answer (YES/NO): NO